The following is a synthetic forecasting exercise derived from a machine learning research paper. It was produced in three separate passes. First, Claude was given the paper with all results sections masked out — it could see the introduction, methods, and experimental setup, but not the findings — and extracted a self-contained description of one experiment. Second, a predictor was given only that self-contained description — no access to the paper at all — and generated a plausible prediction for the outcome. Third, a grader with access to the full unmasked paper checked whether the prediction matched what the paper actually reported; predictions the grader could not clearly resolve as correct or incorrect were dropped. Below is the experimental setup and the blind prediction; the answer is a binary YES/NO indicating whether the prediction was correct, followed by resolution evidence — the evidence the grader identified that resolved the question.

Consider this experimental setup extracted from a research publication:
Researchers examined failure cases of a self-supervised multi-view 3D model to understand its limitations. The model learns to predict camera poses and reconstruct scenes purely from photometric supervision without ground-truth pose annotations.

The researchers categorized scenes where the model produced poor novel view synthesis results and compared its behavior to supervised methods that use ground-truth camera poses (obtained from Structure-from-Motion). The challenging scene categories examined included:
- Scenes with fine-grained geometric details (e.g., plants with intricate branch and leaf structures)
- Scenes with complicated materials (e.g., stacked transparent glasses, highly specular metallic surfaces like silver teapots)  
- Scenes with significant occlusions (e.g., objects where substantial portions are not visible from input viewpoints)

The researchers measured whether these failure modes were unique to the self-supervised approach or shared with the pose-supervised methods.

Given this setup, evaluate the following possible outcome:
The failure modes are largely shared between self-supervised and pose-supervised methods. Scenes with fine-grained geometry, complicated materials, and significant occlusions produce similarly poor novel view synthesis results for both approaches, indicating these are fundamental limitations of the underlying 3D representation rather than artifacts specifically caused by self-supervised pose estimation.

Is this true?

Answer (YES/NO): YES